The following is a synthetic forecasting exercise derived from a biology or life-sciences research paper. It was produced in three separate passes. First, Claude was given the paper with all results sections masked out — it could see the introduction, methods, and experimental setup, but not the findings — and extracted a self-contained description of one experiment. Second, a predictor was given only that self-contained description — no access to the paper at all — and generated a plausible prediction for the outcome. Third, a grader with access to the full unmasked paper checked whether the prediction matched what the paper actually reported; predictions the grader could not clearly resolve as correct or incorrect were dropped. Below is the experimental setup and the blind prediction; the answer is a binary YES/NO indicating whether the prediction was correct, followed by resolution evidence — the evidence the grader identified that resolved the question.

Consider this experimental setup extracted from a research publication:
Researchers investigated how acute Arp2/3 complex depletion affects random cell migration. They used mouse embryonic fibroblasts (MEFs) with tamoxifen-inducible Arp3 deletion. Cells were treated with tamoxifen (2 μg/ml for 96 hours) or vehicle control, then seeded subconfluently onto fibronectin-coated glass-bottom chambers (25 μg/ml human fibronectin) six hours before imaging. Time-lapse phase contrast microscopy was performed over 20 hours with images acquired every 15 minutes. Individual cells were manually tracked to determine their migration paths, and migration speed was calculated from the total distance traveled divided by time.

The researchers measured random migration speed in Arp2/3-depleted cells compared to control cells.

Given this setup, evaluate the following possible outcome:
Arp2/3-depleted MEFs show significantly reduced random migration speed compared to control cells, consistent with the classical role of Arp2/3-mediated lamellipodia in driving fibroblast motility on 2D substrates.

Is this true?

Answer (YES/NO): NO